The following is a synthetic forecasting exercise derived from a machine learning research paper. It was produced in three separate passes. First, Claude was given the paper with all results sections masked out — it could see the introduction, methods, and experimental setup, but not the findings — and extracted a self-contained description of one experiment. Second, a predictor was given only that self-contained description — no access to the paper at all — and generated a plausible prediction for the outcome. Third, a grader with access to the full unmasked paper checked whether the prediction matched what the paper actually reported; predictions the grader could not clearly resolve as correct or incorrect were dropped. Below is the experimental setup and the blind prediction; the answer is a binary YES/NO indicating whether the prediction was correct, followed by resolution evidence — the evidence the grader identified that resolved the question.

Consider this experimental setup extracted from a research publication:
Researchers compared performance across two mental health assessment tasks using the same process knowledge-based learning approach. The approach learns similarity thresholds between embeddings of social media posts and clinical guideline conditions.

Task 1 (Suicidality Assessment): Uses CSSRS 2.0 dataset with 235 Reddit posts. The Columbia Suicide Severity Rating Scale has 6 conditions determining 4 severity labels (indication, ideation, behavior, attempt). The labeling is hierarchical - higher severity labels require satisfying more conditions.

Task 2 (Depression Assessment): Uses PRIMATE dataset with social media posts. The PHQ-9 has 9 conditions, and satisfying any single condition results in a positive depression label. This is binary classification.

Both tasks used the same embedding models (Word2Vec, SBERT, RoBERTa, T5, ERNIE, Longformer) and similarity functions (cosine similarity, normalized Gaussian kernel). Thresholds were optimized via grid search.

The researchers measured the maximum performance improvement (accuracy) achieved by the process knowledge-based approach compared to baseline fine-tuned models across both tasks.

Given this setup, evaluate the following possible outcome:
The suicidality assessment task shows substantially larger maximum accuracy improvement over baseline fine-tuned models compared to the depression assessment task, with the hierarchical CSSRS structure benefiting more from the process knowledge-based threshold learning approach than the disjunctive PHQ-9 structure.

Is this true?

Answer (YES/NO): NO